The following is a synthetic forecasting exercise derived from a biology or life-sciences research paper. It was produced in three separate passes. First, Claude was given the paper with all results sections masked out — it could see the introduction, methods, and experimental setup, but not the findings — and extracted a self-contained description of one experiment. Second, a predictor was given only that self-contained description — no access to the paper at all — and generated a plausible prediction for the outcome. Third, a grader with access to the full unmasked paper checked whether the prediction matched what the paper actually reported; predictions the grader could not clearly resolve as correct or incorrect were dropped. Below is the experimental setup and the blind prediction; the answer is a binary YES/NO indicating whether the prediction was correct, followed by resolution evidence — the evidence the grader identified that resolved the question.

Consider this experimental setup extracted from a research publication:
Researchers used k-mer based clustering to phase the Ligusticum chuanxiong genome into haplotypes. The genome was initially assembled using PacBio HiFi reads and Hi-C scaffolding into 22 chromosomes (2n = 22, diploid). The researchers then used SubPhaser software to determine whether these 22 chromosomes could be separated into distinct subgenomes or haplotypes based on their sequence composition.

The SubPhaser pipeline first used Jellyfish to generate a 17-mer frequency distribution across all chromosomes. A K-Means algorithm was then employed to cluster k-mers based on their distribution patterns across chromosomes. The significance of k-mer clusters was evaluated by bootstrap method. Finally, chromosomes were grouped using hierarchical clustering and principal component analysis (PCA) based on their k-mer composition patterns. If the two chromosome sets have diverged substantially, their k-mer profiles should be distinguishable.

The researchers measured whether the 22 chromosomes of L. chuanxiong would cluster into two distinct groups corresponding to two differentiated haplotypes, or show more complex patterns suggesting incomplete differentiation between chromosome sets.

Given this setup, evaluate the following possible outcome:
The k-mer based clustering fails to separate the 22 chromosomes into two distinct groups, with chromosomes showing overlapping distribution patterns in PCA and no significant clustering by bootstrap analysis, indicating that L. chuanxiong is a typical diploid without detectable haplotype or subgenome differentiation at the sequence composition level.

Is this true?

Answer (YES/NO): NO